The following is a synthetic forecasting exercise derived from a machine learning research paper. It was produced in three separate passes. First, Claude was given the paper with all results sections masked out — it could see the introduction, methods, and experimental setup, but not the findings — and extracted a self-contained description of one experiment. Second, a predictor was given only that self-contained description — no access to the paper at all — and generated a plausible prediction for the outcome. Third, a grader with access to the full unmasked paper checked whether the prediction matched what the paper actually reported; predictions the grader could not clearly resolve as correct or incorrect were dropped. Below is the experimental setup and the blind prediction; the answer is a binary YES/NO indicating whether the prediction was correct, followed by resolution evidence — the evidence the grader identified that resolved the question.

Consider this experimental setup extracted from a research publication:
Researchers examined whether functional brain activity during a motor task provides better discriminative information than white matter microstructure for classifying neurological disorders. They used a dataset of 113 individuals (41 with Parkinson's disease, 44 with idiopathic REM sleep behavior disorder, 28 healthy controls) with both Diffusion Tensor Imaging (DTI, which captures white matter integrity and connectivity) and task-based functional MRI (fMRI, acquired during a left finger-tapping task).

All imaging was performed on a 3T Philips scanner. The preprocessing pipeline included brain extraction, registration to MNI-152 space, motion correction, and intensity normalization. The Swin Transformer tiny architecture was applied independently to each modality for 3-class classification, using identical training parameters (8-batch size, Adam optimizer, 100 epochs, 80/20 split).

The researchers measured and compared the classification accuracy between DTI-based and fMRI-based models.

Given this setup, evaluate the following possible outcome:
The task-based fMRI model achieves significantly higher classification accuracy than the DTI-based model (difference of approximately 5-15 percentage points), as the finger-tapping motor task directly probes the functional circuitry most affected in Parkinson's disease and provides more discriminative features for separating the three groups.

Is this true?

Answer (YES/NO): NO